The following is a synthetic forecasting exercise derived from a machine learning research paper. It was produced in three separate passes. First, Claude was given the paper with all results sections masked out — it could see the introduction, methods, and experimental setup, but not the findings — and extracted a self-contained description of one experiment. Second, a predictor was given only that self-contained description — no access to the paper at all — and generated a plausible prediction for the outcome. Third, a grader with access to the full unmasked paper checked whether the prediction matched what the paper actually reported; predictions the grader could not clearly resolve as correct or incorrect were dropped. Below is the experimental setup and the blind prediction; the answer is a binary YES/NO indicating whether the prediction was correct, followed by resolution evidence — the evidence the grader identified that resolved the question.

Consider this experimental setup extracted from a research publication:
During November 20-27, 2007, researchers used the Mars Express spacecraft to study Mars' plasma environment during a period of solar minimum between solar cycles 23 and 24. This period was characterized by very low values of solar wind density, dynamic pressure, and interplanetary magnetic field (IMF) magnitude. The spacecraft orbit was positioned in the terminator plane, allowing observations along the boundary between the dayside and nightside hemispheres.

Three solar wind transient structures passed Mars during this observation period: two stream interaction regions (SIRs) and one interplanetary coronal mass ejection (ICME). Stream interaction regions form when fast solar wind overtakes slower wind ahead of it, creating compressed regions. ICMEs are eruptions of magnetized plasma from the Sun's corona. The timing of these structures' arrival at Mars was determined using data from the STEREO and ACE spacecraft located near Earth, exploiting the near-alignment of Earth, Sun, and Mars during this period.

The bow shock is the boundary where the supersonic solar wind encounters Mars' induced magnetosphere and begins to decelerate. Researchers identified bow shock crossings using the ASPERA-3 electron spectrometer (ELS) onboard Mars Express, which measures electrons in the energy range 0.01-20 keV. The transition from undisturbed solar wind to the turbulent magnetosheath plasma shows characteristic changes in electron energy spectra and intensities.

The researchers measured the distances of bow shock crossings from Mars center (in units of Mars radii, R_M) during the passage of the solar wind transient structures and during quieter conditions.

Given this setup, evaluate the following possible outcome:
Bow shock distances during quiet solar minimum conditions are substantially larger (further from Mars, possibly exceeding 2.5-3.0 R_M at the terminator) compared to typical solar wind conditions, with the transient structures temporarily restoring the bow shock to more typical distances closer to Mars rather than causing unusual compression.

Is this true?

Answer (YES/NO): NO